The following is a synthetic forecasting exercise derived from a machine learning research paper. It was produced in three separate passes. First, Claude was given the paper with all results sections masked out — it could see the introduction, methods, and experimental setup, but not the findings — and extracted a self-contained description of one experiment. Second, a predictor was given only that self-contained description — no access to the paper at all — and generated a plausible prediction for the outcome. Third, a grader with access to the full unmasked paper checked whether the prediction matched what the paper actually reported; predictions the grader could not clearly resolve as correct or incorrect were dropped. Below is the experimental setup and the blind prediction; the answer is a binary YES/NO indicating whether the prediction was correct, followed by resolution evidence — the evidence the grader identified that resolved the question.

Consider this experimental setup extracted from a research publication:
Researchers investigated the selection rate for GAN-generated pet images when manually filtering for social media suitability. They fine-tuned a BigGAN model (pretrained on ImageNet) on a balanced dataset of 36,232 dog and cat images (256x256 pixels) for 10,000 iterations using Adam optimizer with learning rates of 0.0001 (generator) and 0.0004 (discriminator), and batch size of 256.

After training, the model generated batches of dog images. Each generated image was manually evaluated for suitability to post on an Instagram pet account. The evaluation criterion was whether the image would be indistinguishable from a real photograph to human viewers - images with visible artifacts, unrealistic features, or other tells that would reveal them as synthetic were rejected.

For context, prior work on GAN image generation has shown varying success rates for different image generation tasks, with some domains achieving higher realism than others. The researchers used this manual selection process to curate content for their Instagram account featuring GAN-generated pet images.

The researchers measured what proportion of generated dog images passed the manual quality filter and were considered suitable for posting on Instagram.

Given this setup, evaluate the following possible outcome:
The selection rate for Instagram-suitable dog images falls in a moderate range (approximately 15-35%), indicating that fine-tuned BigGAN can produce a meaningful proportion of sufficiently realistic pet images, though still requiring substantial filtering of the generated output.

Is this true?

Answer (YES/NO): YES